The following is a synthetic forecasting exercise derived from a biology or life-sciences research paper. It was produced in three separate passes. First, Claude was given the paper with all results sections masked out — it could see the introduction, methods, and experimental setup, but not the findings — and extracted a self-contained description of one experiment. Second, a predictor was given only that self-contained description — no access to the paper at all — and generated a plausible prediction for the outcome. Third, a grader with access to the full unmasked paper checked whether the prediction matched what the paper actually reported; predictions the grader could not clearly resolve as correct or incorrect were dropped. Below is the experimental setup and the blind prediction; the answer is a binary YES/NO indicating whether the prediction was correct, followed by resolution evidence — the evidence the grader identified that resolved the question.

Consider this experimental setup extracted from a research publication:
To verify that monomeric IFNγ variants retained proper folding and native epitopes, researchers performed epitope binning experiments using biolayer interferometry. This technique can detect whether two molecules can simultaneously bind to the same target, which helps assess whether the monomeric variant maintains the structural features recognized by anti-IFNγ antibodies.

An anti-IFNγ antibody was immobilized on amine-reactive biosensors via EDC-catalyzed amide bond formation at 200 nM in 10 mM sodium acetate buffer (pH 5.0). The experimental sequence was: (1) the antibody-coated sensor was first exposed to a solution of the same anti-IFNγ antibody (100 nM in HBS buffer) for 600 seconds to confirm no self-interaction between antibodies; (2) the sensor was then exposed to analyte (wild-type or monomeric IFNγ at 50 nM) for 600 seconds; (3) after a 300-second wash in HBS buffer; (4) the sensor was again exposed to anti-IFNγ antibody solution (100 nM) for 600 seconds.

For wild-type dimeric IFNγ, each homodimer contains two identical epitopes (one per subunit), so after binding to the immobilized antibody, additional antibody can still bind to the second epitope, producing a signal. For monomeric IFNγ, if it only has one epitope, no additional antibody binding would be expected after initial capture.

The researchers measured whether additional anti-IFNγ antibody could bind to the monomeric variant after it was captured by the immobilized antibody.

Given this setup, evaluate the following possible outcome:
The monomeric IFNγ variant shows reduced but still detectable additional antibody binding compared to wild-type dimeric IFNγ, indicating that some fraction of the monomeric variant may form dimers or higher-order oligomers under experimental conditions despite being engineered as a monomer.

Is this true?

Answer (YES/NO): NO